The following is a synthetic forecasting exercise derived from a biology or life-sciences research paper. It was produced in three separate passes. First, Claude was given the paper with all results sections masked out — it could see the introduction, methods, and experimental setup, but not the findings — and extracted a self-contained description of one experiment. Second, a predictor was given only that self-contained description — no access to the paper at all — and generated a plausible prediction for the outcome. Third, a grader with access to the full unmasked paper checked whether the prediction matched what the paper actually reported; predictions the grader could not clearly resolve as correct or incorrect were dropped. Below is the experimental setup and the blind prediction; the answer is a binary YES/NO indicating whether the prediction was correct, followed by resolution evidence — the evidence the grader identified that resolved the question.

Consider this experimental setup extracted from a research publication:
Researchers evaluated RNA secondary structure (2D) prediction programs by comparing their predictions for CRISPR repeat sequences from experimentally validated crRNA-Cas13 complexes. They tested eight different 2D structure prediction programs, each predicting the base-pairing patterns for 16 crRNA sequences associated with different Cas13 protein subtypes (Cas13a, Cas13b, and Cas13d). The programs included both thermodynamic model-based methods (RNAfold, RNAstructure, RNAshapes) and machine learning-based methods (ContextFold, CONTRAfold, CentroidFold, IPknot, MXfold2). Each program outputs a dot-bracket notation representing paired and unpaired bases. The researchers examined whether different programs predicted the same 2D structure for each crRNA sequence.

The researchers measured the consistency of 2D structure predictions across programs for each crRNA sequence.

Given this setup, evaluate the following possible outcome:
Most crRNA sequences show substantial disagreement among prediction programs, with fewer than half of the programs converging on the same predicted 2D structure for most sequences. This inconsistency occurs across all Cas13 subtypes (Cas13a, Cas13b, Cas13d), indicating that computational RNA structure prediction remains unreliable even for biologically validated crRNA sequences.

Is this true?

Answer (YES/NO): NO